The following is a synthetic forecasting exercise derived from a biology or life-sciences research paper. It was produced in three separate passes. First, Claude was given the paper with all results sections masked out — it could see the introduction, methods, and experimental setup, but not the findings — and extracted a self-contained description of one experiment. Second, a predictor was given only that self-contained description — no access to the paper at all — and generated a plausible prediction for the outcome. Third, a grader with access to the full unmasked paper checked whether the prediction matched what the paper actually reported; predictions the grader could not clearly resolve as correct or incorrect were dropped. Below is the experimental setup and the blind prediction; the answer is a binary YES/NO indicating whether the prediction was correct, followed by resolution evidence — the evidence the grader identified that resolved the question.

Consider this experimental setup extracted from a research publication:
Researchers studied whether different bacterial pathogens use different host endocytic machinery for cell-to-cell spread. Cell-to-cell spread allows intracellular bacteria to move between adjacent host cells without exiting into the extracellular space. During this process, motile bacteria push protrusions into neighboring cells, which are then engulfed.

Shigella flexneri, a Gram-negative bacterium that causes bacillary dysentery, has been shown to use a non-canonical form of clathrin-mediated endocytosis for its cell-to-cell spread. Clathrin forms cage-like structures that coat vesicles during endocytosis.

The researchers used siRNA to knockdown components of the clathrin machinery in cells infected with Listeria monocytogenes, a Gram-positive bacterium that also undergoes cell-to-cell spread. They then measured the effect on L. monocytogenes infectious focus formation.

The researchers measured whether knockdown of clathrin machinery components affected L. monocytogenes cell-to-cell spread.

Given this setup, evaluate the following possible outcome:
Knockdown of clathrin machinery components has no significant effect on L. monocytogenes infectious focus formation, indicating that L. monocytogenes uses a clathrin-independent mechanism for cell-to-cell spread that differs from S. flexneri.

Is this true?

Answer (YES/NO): YES